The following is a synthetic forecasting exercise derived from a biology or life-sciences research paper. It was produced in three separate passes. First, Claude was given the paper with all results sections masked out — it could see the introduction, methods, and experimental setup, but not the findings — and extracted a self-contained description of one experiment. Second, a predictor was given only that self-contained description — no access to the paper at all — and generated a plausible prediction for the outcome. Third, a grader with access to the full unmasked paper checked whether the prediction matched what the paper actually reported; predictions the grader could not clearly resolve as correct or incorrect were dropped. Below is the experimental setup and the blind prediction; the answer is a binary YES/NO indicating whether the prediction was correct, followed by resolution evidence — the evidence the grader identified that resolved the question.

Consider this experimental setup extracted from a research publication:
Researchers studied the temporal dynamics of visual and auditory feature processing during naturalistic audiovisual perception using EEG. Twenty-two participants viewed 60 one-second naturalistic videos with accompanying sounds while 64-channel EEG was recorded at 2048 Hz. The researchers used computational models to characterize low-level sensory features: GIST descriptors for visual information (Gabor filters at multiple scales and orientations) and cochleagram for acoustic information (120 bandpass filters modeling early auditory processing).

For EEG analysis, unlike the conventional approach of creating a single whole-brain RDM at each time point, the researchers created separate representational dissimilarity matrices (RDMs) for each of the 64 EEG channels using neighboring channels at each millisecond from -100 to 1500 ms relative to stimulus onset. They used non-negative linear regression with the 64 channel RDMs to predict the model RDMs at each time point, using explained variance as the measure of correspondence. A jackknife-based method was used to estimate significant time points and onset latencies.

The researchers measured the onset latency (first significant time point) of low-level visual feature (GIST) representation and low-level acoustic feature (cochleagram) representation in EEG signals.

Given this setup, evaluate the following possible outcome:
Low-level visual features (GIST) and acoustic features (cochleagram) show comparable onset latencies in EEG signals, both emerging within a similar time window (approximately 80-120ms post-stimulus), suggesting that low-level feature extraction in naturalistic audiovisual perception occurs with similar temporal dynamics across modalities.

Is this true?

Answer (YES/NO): NO